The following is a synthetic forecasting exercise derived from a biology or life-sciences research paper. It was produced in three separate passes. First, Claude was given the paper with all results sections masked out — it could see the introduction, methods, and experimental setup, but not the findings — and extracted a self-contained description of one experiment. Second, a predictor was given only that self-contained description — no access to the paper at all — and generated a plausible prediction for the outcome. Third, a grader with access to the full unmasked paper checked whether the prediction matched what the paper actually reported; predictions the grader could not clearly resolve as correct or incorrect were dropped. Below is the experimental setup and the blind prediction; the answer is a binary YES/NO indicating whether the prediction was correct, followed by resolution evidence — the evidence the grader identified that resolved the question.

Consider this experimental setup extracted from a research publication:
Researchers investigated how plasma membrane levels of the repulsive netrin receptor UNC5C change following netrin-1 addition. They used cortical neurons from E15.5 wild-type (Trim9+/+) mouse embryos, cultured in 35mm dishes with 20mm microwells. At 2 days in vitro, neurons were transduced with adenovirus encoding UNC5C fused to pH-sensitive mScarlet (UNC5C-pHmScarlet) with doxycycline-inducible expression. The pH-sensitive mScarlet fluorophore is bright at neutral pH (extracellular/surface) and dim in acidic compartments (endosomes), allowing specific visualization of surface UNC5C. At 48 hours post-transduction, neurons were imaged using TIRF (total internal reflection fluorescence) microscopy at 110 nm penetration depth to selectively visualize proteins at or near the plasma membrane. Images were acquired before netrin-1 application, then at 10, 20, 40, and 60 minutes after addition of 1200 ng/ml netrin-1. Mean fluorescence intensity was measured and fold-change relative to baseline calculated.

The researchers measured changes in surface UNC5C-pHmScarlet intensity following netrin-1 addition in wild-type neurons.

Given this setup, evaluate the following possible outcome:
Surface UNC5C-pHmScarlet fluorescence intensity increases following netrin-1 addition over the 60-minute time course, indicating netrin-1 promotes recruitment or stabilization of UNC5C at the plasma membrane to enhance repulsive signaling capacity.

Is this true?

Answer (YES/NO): NO